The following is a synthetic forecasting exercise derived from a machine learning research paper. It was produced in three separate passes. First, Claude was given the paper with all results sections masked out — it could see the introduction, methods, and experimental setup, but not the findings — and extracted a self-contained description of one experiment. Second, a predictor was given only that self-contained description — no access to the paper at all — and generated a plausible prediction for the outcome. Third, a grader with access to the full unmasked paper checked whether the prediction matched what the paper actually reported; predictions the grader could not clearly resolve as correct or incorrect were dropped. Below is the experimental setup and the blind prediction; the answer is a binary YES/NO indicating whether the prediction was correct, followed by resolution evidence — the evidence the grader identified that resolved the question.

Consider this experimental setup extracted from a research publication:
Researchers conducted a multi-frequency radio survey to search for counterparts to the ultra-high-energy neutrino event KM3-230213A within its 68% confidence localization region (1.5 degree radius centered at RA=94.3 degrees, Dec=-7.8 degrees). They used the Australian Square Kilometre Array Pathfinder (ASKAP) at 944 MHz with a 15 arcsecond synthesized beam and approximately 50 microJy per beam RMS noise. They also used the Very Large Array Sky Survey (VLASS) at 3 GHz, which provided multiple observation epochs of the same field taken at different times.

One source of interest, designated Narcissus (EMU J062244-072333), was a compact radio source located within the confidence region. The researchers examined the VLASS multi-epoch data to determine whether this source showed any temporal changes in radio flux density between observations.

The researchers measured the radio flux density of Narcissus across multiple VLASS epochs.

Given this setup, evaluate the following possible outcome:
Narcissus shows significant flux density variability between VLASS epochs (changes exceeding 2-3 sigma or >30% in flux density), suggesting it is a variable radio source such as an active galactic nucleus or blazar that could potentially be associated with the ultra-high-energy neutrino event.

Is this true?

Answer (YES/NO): YES